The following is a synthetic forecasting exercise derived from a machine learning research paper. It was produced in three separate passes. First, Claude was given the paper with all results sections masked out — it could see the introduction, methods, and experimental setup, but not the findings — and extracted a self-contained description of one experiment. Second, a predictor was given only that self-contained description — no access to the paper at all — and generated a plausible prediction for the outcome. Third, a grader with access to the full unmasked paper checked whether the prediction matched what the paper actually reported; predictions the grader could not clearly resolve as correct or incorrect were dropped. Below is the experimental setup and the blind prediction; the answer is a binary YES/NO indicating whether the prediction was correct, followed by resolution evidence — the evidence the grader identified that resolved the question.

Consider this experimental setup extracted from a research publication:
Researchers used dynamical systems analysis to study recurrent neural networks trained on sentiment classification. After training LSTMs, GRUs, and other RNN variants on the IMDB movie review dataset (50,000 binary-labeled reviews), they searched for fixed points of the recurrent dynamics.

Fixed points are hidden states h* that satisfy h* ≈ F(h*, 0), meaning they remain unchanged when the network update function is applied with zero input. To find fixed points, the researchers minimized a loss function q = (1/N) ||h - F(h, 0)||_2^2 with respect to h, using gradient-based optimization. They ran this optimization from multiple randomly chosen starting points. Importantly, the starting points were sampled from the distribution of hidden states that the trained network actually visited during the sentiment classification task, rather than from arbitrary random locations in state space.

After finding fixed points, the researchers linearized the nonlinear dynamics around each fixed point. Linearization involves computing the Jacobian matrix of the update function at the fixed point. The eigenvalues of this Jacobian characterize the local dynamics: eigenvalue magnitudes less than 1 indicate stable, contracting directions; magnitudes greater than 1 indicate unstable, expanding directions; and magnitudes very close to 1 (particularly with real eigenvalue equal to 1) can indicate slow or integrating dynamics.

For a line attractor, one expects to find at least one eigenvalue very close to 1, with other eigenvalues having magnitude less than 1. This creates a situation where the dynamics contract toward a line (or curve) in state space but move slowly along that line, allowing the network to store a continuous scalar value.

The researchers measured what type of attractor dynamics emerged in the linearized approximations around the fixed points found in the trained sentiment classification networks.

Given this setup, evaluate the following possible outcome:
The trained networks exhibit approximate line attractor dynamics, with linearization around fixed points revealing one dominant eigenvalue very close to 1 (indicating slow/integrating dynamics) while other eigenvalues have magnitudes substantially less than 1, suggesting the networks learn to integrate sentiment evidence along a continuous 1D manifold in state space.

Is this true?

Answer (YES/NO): YES